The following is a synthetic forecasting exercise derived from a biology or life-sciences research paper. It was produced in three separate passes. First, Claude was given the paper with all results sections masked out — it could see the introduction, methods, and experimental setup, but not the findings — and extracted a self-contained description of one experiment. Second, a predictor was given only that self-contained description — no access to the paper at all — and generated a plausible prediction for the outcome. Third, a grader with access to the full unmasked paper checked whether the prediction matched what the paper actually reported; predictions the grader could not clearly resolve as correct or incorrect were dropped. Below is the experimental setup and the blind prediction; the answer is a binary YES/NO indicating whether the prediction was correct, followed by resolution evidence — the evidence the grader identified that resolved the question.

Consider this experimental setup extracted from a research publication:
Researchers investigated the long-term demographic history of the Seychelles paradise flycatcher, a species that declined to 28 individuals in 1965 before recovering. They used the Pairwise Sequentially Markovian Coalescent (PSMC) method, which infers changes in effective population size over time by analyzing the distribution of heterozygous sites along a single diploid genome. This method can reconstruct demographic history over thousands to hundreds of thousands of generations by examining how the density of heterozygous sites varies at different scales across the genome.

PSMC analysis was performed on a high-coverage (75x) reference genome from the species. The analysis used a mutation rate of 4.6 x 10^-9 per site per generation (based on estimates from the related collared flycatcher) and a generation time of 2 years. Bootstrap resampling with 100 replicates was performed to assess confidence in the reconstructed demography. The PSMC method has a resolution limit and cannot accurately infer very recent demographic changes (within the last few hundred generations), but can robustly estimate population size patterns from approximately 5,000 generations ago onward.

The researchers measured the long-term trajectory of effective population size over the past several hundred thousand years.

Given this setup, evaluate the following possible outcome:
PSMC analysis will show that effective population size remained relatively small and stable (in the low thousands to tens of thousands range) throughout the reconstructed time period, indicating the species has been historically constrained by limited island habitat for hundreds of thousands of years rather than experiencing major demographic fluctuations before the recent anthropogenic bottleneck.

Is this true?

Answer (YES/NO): NO